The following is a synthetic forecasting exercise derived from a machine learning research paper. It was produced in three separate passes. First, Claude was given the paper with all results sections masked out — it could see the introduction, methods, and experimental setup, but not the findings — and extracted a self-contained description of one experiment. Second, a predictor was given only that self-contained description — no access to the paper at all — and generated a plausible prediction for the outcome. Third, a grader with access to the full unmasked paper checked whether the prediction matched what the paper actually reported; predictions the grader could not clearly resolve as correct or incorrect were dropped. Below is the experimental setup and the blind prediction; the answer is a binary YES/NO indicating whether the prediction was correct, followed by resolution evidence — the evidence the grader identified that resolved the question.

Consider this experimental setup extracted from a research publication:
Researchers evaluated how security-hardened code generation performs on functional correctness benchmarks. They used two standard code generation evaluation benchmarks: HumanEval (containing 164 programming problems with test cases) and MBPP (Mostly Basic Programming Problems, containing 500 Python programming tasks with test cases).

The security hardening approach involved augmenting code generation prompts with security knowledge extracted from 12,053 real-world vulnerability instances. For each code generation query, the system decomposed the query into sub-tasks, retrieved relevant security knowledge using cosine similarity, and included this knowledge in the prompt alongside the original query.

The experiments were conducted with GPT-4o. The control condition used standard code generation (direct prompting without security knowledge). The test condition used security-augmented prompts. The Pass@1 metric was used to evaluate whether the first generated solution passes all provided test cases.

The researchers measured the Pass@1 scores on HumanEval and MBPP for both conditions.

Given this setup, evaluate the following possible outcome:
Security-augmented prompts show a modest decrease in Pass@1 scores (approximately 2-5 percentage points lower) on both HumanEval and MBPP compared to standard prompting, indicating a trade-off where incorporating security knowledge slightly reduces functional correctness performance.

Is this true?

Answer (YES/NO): NO